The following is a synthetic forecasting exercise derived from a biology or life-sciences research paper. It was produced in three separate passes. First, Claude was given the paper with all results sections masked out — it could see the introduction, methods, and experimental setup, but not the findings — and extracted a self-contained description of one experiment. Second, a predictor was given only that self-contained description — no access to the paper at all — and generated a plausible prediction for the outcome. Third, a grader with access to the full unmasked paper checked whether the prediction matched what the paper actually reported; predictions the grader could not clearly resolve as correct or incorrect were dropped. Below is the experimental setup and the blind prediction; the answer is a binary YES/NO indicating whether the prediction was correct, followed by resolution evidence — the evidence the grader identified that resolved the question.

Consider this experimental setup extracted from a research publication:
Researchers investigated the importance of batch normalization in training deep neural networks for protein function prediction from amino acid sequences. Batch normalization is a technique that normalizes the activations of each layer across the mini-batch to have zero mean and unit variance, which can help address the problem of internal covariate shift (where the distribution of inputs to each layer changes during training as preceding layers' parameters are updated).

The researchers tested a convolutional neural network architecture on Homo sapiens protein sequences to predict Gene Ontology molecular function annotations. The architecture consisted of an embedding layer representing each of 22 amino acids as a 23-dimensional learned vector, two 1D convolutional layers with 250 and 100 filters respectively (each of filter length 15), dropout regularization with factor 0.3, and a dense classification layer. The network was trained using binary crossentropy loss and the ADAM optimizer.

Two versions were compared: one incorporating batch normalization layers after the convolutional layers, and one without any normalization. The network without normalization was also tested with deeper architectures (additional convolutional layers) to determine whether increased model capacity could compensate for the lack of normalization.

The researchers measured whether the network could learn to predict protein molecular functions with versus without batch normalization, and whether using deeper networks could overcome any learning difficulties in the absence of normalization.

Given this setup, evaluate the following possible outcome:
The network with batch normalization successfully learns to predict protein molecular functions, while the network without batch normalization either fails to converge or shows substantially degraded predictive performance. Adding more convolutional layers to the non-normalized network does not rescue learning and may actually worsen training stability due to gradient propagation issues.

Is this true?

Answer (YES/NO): YES